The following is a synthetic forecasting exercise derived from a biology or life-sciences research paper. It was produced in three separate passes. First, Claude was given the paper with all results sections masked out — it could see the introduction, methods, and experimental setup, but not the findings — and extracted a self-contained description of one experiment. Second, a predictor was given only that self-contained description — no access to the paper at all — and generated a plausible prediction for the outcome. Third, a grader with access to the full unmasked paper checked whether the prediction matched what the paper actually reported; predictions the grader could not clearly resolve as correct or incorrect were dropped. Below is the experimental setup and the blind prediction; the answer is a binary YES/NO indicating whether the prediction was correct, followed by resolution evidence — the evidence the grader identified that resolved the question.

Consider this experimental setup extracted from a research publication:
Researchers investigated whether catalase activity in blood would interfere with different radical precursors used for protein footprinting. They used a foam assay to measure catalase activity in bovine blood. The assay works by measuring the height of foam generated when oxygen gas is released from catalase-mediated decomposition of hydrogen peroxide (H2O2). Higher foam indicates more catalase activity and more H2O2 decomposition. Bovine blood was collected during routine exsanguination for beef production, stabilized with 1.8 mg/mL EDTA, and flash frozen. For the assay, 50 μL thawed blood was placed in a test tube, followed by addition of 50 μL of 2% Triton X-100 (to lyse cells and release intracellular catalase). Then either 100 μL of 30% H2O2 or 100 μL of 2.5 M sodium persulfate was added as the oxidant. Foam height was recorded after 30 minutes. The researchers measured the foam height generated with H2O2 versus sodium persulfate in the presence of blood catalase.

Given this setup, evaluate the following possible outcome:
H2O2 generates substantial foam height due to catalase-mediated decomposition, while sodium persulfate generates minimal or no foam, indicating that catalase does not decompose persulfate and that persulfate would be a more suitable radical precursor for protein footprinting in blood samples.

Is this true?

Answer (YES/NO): YES